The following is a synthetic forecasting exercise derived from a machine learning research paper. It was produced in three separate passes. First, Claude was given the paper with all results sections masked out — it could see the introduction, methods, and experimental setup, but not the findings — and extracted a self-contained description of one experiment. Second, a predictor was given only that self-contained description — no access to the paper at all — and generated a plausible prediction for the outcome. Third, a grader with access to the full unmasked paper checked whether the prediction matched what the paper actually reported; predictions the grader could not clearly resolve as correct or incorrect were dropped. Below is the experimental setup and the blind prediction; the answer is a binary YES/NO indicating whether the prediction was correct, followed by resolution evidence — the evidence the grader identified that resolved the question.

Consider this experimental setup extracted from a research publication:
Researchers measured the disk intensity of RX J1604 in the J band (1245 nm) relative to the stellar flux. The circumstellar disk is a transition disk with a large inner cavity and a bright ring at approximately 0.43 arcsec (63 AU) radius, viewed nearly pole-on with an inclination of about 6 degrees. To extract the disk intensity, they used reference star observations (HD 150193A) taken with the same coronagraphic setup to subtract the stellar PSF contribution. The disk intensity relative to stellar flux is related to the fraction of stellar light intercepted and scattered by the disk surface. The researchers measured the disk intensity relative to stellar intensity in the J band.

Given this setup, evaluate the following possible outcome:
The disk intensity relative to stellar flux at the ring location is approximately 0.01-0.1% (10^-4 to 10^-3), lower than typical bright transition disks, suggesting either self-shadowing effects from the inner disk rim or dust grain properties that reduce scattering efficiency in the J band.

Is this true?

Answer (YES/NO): NO